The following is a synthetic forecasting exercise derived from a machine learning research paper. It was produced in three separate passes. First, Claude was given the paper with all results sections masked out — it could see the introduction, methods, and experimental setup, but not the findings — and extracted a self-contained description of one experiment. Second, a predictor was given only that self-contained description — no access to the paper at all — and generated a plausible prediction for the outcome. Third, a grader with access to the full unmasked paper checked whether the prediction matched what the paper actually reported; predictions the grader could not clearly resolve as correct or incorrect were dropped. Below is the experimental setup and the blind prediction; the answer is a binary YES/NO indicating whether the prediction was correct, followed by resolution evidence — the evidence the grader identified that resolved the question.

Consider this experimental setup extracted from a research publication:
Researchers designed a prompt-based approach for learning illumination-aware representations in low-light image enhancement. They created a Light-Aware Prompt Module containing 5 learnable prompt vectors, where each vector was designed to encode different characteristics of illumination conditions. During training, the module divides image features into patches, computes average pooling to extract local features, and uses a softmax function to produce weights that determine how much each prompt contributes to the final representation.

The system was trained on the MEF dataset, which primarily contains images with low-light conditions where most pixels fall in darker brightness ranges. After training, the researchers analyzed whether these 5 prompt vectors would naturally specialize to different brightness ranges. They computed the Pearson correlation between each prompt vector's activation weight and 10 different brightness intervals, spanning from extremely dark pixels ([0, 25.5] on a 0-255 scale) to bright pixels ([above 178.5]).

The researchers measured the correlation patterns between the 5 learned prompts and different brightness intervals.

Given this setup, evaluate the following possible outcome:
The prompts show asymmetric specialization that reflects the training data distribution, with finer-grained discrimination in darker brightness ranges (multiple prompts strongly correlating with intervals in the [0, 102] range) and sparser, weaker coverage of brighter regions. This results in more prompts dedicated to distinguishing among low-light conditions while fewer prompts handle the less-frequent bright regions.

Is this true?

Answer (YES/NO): YES